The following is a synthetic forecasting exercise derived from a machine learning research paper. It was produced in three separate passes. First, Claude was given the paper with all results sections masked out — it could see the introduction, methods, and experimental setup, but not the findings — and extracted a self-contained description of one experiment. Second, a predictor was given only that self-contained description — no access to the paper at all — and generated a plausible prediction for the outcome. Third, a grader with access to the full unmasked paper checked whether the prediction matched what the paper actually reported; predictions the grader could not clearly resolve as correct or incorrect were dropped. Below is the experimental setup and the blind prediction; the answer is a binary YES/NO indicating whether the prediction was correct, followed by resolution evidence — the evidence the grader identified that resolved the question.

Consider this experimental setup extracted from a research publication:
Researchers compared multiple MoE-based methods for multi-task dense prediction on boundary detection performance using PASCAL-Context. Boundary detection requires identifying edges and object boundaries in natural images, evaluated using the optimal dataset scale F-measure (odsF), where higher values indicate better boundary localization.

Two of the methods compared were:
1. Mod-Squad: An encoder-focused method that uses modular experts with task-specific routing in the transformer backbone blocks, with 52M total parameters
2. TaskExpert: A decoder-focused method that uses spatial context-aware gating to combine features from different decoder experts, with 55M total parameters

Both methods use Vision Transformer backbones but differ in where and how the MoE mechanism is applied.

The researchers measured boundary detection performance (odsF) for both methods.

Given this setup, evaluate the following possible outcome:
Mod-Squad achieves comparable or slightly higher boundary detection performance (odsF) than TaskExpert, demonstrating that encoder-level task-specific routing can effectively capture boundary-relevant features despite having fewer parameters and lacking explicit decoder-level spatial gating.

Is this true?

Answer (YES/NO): YES